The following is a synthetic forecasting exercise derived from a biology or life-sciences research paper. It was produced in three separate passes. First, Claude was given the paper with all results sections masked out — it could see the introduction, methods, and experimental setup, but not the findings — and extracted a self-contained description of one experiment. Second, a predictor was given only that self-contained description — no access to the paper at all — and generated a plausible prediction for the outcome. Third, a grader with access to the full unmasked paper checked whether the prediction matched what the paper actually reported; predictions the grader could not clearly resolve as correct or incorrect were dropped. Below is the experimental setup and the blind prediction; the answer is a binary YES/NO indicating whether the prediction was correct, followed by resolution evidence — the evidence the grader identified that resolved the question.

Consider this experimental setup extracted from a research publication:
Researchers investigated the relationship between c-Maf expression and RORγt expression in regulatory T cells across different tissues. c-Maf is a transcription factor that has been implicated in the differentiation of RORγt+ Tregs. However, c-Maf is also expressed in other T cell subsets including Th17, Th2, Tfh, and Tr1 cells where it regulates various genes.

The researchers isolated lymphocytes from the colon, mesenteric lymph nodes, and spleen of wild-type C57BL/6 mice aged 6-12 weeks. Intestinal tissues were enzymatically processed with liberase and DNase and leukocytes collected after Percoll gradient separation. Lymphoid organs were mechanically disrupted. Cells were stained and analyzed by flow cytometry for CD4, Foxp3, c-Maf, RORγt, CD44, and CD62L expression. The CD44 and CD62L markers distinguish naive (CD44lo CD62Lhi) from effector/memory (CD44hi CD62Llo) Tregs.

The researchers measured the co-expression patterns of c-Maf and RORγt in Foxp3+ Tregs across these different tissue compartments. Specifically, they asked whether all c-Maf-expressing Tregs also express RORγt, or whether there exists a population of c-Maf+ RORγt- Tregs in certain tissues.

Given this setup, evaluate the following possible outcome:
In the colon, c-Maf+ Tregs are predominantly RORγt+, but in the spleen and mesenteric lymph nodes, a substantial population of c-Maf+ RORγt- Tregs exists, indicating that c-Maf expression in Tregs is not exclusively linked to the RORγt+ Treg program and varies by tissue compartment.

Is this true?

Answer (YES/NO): NO